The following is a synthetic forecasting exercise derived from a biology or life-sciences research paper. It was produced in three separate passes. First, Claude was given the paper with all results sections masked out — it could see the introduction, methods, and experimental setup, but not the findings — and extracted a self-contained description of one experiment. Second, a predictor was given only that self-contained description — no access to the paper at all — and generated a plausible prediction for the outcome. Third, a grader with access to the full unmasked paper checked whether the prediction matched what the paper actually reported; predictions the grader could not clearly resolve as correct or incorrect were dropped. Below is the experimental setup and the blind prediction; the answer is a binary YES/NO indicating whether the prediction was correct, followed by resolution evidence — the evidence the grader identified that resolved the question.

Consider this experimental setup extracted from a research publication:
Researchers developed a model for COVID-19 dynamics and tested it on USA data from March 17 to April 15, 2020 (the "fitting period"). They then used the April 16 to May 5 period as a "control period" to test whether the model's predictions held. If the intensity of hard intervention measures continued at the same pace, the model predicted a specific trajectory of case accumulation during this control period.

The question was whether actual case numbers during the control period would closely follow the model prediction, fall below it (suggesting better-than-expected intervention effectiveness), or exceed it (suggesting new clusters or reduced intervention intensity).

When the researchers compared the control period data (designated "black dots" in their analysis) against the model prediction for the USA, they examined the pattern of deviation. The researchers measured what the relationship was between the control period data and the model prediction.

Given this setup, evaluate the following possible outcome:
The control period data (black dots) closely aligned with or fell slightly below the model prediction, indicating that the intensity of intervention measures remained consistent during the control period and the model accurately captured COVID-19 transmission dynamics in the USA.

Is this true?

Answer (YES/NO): NO